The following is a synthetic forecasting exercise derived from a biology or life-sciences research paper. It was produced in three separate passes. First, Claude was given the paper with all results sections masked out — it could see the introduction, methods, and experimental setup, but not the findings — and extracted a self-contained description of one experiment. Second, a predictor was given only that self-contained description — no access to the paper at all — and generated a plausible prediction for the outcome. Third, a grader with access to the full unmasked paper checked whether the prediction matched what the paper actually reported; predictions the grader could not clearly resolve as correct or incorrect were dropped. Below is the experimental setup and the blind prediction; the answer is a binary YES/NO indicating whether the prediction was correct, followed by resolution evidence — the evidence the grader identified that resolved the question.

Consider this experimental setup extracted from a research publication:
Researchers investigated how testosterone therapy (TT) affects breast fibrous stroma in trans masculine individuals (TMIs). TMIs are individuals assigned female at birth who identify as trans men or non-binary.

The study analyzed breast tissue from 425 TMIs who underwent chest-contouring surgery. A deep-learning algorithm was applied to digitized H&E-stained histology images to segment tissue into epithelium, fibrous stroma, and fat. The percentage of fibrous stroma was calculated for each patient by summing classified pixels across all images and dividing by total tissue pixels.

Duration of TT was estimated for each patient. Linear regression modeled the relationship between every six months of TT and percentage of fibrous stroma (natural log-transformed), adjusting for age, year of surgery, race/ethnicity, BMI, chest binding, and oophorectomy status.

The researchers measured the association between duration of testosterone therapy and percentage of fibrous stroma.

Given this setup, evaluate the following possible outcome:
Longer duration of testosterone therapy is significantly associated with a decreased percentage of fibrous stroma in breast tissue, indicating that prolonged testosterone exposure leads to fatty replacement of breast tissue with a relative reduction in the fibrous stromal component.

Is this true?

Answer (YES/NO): NO